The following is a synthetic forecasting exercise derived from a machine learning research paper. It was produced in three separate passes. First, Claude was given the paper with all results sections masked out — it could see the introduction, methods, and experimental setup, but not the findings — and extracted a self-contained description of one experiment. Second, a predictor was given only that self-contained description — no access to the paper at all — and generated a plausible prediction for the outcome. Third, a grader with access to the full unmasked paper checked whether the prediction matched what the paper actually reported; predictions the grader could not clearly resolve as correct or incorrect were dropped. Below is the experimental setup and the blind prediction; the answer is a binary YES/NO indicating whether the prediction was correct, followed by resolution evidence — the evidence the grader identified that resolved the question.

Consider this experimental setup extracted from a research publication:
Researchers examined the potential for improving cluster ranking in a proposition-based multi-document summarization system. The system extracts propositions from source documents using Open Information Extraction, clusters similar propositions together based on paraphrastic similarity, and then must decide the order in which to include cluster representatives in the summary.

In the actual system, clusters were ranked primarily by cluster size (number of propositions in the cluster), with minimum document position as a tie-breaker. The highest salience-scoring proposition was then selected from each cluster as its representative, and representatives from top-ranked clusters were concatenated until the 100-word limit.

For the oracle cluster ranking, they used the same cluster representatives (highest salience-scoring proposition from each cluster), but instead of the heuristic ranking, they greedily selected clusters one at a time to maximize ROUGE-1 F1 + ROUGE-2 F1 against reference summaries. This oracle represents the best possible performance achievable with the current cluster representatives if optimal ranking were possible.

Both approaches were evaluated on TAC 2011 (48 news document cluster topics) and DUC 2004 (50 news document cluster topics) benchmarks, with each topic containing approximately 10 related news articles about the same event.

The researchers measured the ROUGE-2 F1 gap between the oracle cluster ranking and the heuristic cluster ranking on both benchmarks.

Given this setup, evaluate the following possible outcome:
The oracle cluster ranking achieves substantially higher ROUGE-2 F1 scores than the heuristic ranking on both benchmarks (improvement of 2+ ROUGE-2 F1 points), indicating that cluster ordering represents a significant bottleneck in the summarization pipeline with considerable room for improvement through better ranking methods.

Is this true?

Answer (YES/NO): YES